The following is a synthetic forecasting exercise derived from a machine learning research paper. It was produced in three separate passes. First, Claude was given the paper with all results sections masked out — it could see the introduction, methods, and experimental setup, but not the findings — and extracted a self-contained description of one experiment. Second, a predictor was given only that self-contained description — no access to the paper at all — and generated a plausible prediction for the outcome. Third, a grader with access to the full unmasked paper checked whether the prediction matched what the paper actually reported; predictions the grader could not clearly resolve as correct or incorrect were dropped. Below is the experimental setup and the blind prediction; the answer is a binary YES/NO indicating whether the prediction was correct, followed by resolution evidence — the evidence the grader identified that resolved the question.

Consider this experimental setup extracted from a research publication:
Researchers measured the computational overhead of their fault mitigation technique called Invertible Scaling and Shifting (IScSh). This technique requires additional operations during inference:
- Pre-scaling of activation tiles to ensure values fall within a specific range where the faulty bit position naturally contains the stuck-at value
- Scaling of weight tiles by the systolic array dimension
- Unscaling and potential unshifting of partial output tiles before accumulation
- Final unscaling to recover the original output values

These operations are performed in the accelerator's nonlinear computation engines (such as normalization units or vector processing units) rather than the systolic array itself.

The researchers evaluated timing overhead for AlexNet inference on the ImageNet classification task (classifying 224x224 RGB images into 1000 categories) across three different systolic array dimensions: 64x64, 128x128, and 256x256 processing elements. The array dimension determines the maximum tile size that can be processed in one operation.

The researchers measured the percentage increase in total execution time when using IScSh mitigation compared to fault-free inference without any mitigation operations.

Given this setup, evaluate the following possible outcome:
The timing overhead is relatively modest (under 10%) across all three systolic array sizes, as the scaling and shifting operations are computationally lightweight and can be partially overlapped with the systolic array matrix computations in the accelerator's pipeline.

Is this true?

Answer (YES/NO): NO